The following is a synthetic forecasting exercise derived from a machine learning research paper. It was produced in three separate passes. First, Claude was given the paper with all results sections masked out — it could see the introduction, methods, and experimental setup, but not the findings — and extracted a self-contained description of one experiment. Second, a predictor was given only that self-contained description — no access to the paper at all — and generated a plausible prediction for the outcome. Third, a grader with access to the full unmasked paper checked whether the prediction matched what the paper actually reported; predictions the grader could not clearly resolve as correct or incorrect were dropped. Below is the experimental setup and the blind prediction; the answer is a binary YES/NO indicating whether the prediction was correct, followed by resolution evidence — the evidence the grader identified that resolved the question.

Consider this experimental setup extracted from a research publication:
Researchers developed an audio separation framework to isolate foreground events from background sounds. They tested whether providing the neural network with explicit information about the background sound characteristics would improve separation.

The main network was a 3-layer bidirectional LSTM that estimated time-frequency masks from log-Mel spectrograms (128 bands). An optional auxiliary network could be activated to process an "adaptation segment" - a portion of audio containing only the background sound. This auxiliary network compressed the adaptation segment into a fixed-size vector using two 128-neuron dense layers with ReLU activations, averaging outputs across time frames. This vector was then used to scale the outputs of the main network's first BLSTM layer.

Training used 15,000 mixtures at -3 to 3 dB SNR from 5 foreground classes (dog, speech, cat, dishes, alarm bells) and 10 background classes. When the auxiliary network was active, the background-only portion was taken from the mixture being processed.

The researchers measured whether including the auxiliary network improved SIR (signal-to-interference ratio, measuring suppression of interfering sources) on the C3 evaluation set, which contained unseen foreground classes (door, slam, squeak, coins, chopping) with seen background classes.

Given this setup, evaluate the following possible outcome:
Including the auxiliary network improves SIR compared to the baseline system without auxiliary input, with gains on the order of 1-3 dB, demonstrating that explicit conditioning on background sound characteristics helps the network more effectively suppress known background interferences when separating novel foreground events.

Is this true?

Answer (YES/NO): NO